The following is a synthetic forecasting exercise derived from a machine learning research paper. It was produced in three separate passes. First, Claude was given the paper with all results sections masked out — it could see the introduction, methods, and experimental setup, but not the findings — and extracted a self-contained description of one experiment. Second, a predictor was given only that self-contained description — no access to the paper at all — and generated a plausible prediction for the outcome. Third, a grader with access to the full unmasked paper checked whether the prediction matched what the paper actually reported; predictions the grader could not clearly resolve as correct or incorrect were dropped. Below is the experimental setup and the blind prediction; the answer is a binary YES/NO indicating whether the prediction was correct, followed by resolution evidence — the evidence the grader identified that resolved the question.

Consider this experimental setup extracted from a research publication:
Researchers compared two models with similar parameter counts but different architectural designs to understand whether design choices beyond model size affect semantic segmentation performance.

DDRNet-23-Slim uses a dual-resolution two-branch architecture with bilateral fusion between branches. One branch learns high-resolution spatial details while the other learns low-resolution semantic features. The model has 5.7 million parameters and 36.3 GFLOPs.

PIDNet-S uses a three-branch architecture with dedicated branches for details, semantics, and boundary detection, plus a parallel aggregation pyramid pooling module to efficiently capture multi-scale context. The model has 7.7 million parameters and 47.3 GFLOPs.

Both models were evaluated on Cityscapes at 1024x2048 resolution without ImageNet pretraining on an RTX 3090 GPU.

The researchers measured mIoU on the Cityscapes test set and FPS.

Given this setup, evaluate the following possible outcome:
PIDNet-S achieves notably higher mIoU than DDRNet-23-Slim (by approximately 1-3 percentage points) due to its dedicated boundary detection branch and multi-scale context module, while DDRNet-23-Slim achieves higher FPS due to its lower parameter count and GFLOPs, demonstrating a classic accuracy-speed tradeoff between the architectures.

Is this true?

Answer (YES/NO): YES